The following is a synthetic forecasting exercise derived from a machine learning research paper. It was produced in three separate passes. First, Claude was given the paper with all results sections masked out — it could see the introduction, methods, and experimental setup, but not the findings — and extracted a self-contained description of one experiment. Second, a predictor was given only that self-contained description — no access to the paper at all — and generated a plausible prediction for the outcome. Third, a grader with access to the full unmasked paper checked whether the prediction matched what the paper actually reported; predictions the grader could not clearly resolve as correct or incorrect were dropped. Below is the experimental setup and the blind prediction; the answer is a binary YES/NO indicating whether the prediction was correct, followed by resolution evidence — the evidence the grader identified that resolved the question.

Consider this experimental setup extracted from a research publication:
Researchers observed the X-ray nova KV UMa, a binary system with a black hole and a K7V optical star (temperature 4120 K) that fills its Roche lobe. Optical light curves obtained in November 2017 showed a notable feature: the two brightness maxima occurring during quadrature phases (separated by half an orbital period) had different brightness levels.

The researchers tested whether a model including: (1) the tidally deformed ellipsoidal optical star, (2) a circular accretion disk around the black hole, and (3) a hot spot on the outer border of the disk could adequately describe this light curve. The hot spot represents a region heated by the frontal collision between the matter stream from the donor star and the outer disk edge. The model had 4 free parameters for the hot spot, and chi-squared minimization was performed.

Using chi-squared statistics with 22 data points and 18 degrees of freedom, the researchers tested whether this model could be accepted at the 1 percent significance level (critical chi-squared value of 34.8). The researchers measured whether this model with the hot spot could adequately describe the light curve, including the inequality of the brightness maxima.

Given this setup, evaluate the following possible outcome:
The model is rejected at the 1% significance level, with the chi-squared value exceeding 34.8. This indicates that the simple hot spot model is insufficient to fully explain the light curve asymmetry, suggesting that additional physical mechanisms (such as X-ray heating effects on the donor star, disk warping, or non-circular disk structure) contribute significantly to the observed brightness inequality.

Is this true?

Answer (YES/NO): YES